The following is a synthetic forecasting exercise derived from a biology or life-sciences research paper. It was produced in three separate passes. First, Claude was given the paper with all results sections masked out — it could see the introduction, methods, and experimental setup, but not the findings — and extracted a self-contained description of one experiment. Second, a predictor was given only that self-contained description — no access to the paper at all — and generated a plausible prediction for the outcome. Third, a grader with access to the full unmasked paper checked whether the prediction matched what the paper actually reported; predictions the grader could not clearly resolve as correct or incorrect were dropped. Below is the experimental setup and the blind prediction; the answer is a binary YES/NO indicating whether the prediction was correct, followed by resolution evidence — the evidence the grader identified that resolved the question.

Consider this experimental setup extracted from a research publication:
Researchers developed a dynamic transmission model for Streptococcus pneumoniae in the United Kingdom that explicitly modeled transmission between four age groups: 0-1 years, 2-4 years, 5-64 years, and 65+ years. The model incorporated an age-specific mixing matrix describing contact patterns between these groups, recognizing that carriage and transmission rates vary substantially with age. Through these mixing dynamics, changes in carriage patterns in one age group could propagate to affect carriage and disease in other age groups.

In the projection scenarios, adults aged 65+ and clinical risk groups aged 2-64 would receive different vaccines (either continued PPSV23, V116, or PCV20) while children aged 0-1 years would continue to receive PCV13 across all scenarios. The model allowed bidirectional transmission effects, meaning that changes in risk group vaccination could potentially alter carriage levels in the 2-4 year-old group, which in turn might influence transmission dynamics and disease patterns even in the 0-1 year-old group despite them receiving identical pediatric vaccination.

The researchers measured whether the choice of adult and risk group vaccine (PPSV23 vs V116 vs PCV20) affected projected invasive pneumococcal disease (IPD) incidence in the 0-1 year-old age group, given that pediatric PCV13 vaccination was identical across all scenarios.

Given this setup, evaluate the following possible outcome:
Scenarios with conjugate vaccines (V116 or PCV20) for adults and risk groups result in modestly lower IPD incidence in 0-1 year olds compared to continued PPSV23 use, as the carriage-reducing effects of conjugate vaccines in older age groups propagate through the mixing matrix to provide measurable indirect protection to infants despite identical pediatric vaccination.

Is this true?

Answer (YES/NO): YES